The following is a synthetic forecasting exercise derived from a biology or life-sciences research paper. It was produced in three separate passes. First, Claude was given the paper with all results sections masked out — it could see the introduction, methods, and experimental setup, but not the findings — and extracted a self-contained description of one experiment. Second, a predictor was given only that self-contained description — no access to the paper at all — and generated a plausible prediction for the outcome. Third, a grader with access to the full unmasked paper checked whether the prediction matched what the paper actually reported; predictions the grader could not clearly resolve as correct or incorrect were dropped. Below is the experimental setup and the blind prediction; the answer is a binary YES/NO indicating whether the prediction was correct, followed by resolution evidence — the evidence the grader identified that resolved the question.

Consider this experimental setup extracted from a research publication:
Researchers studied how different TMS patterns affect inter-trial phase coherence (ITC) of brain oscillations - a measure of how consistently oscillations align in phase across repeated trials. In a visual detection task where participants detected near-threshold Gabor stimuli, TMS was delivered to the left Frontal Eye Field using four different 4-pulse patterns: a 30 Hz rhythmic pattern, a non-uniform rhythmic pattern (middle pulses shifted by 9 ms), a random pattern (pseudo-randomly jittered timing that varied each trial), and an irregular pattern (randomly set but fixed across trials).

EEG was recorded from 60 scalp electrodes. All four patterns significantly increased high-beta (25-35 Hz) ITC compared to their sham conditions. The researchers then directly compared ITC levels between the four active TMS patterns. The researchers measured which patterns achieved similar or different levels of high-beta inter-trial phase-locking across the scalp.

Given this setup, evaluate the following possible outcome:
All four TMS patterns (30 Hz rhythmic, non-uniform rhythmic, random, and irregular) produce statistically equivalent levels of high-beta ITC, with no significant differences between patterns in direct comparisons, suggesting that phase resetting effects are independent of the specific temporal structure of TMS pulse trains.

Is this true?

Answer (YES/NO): NO